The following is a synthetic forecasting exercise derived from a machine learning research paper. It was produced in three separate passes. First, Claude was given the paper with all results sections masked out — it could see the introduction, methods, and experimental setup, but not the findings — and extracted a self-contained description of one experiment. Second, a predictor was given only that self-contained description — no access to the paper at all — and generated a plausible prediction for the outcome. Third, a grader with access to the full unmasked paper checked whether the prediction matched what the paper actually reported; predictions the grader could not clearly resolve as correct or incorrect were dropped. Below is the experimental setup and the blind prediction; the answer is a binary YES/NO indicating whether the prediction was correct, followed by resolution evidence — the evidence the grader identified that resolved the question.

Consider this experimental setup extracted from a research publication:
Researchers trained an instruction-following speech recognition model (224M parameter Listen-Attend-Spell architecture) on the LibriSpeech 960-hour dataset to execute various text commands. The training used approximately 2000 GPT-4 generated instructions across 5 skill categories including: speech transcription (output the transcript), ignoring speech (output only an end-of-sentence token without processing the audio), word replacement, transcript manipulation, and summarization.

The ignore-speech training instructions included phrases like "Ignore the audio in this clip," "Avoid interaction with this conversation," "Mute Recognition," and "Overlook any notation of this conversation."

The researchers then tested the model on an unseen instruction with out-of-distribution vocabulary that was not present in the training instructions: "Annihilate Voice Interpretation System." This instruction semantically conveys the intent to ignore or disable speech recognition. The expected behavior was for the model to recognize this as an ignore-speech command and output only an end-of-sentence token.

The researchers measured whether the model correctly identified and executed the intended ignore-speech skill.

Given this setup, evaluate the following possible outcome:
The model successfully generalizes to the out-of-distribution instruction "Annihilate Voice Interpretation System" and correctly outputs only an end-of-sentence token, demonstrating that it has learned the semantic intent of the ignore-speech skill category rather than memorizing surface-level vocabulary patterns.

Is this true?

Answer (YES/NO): NO